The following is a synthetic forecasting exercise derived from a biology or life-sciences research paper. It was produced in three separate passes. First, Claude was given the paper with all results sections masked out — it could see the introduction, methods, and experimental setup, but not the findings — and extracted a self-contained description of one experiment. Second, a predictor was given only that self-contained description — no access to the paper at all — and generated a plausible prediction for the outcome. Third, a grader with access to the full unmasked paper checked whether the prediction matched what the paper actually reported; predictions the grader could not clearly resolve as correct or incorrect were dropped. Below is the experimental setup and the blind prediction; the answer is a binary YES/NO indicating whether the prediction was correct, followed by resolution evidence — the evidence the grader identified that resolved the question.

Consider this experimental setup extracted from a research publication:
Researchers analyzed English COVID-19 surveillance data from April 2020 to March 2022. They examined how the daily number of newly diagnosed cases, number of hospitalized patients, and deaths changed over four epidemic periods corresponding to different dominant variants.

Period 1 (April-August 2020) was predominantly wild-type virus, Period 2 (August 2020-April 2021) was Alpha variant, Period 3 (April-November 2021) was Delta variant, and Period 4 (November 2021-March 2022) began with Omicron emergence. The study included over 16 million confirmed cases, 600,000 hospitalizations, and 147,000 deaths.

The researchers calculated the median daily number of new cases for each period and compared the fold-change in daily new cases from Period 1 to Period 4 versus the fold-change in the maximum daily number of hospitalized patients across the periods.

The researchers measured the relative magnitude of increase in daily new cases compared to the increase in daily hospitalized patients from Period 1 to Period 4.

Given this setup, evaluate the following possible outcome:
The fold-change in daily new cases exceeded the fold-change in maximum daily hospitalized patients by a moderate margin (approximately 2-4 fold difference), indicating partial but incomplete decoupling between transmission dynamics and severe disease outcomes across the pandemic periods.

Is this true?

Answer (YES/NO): NO